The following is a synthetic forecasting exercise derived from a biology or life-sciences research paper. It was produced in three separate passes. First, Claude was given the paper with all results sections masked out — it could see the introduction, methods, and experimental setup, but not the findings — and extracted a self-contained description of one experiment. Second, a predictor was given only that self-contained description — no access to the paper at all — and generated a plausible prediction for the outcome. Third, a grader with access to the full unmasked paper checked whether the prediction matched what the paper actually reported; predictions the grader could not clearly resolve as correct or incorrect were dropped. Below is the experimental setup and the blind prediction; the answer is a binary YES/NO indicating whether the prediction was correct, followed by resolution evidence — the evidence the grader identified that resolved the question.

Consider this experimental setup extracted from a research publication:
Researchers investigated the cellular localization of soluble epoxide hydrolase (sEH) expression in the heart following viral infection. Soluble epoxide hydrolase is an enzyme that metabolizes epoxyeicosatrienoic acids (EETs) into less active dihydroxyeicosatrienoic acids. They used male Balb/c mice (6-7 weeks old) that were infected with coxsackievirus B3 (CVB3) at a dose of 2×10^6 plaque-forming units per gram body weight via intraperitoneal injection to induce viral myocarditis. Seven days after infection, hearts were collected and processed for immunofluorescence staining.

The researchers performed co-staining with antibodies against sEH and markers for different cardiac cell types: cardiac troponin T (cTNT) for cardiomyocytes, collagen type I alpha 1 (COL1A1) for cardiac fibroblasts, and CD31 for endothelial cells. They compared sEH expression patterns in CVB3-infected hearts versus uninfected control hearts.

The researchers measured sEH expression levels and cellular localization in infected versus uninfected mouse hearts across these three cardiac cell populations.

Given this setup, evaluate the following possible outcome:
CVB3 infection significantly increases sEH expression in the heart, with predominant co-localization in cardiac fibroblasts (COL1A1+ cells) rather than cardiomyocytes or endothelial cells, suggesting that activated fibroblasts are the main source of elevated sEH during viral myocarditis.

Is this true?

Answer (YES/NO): NO